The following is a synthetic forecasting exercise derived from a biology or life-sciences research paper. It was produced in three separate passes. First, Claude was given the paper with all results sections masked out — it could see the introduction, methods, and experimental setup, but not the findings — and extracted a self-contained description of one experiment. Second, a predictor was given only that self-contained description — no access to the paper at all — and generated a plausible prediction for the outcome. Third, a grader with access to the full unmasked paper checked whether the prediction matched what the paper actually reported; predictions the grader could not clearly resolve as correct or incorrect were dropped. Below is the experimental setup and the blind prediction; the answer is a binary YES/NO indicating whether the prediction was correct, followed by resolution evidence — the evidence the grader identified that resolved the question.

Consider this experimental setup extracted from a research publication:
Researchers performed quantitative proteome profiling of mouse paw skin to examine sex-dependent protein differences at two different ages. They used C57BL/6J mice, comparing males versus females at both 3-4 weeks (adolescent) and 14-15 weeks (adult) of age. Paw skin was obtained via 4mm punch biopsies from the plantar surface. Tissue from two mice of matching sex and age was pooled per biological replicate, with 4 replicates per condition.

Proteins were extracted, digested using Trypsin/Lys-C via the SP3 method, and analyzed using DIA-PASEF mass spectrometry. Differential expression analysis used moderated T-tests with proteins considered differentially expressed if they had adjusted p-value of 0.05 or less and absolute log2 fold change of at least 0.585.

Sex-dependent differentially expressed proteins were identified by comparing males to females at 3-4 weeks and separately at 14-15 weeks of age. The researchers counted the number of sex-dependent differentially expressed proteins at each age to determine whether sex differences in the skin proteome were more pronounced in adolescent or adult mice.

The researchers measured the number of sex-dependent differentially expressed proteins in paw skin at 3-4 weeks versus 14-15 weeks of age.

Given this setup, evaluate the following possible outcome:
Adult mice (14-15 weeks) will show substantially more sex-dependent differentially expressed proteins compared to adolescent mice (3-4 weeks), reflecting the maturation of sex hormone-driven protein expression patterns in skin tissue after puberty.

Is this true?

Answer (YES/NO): YES